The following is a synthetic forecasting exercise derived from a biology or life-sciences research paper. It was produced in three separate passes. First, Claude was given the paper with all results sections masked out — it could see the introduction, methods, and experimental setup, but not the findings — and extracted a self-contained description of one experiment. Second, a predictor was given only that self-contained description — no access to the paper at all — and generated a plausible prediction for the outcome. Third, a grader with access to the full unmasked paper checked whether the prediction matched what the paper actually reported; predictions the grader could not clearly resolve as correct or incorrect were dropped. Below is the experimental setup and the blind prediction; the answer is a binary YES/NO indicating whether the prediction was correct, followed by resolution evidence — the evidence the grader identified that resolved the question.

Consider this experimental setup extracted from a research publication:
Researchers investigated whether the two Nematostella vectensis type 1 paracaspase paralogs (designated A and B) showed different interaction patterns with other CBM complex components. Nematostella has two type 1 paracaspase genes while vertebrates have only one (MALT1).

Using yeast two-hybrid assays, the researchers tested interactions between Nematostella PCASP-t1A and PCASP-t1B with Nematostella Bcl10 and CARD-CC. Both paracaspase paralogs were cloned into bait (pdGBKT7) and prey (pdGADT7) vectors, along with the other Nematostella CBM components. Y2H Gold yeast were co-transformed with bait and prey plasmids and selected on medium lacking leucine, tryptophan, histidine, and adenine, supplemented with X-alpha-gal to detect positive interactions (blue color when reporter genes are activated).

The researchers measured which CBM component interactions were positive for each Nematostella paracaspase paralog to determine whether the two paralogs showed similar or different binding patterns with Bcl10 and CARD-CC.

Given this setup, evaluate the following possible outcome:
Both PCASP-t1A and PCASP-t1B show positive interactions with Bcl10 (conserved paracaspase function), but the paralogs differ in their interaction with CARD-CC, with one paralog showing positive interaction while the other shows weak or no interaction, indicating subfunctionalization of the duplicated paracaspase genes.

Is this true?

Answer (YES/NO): NO